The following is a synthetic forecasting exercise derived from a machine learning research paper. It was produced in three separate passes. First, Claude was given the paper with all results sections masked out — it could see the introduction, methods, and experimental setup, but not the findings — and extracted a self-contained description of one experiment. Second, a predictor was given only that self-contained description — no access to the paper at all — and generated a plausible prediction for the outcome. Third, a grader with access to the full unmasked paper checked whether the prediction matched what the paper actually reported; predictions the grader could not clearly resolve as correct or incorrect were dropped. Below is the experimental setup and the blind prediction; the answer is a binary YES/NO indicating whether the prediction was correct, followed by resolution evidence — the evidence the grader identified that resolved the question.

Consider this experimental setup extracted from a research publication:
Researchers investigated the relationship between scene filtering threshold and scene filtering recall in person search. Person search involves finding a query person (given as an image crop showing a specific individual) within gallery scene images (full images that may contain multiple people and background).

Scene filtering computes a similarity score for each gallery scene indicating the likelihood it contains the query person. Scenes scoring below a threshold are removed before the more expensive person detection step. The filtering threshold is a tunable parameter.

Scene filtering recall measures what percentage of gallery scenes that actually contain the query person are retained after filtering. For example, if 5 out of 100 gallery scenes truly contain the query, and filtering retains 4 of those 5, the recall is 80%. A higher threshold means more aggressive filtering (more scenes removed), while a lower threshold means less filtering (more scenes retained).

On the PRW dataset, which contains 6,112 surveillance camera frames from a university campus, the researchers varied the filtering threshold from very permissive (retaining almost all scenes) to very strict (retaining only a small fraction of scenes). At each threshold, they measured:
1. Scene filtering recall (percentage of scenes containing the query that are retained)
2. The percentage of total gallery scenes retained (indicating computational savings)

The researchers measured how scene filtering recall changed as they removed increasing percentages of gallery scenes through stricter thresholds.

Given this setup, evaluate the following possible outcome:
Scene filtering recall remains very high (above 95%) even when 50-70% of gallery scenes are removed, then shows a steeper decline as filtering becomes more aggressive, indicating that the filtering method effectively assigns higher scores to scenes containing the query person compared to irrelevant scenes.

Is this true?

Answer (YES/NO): NO